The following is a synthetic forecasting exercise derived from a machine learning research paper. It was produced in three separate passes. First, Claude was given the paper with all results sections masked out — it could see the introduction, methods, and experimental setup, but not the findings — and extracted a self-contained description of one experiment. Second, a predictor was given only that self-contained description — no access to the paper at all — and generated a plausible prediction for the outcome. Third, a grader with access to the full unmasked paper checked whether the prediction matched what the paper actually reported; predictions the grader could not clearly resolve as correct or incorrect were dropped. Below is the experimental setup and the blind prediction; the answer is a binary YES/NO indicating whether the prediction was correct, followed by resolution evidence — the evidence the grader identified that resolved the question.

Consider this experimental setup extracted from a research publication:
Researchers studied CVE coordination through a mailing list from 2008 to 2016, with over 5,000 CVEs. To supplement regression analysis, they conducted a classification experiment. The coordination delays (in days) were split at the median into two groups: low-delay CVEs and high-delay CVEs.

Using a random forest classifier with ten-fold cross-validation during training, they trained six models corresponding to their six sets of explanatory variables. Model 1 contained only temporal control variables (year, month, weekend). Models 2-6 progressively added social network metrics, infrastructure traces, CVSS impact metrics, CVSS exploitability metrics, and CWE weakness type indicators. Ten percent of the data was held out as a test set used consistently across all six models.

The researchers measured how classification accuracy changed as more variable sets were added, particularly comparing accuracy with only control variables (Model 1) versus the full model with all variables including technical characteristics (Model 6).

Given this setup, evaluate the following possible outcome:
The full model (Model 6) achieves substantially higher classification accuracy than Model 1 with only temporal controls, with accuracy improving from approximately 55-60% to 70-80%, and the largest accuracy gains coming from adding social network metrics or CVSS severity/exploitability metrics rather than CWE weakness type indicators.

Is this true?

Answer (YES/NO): NO